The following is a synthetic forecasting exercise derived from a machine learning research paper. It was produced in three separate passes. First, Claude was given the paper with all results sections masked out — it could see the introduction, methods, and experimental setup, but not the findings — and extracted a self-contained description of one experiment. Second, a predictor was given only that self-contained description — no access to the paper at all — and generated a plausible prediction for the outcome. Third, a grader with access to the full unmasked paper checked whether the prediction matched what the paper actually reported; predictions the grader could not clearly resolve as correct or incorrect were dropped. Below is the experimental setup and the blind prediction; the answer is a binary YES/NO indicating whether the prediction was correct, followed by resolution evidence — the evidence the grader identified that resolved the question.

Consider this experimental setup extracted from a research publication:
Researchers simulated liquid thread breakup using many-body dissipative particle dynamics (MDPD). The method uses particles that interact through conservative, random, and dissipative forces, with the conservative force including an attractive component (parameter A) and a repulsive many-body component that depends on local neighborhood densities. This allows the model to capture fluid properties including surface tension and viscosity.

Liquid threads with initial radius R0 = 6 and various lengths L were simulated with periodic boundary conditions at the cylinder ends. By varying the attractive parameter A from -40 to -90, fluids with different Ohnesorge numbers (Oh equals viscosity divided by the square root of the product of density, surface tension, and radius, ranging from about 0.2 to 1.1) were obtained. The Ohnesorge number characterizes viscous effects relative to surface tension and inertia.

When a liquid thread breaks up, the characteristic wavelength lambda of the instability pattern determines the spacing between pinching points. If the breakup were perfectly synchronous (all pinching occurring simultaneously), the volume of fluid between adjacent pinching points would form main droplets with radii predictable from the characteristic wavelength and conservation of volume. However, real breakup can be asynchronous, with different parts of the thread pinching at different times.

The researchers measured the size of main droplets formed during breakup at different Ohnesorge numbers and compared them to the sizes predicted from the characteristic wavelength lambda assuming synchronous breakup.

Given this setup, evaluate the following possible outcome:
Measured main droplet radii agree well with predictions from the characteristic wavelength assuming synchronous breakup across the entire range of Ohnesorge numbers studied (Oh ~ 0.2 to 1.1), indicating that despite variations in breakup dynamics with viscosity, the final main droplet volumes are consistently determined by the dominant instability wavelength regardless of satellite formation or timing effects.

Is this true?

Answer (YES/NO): NO